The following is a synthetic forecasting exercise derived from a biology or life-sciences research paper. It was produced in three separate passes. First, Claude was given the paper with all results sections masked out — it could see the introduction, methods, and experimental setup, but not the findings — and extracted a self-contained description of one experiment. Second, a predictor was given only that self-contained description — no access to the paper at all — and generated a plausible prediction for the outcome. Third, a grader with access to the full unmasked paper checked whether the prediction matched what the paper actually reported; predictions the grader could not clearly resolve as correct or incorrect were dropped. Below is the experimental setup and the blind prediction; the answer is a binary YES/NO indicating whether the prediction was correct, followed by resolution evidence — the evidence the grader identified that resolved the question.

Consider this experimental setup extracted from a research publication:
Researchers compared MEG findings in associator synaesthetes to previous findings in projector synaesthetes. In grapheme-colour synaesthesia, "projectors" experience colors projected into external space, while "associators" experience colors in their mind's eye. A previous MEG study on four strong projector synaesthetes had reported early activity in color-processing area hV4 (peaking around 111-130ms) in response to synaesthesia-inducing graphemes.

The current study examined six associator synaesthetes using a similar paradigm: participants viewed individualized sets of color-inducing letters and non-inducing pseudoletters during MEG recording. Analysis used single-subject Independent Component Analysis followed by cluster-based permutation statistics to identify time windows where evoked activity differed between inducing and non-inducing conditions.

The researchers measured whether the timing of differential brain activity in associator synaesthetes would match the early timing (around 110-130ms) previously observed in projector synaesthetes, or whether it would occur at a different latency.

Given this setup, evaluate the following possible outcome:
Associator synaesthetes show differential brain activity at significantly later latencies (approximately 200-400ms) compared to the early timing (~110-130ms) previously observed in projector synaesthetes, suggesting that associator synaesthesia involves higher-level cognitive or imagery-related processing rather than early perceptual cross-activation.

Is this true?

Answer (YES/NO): NO